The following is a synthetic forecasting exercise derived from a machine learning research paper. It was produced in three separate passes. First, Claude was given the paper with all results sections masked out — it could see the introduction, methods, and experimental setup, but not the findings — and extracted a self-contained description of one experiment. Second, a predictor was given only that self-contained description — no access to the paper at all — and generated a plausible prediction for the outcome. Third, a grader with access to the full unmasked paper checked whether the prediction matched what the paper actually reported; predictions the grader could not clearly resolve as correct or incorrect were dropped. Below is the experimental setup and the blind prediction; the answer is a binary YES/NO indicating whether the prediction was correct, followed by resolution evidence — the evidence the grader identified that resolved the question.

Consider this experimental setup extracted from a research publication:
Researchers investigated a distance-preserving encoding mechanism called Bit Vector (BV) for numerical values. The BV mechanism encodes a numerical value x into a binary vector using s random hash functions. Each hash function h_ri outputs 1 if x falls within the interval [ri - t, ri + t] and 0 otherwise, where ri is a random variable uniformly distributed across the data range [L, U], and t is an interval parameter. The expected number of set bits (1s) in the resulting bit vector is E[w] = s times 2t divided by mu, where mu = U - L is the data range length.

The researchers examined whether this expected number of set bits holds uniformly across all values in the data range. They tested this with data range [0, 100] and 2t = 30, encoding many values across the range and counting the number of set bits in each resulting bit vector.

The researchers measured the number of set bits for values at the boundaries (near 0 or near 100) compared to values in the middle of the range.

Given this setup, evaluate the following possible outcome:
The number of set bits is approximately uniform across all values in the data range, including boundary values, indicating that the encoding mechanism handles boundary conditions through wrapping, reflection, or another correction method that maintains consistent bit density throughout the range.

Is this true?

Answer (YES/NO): NO